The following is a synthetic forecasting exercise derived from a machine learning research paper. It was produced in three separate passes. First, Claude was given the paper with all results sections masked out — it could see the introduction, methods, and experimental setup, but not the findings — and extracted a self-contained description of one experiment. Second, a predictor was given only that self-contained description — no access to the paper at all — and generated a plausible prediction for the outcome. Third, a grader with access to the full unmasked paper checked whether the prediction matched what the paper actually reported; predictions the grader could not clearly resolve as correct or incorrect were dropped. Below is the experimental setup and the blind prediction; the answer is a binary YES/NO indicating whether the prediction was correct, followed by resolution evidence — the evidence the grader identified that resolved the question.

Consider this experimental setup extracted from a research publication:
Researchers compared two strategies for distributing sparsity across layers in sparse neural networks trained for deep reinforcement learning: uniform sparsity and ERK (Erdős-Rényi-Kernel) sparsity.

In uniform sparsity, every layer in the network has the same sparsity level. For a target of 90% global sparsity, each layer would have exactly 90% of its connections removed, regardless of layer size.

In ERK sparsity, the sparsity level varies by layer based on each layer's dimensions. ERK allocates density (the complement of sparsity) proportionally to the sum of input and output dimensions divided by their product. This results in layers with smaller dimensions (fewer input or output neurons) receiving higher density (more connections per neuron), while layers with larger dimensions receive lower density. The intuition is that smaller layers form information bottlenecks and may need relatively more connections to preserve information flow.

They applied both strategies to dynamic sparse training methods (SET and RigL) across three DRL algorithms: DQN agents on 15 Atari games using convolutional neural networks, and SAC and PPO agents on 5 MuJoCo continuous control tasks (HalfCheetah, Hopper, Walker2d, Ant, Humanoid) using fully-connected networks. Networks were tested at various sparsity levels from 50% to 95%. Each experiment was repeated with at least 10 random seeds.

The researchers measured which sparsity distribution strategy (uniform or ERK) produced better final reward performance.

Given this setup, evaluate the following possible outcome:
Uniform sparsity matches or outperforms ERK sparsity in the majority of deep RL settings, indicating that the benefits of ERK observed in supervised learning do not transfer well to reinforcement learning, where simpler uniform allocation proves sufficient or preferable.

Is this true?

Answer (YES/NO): NO